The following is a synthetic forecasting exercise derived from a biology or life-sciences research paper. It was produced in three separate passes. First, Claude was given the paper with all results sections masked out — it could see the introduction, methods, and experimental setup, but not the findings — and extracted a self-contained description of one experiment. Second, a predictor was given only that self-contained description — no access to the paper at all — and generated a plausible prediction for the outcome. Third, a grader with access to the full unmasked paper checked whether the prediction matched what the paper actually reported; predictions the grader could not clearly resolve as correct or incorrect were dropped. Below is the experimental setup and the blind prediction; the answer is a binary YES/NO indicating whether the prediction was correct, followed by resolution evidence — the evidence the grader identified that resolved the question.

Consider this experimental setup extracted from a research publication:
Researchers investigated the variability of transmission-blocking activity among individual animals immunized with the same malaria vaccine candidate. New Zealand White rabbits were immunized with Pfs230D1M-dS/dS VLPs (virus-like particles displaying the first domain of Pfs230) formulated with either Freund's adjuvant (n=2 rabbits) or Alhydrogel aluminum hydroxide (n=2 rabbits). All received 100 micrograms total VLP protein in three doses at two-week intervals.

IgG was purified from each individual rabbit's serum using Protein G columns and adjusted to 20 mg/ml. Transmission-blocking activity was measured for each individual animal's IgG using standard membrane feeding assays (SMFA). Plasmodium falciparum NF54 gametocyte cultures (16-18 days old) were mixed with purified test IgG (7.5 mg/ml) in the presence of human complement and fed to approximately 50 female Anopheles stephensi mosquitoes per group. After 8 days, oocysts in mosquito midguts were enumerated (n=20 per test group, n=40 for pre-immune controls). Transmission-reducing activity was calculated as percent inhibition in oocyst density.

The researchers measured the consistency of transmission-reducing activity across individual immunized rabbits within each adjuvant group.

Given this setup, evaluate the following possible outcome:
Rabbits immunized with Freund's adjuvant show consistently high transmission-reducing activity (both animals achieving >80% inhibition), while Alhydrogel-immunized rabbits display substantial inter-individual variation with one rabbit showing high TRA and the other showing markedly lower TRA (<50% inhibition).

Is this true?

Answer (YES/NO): NO